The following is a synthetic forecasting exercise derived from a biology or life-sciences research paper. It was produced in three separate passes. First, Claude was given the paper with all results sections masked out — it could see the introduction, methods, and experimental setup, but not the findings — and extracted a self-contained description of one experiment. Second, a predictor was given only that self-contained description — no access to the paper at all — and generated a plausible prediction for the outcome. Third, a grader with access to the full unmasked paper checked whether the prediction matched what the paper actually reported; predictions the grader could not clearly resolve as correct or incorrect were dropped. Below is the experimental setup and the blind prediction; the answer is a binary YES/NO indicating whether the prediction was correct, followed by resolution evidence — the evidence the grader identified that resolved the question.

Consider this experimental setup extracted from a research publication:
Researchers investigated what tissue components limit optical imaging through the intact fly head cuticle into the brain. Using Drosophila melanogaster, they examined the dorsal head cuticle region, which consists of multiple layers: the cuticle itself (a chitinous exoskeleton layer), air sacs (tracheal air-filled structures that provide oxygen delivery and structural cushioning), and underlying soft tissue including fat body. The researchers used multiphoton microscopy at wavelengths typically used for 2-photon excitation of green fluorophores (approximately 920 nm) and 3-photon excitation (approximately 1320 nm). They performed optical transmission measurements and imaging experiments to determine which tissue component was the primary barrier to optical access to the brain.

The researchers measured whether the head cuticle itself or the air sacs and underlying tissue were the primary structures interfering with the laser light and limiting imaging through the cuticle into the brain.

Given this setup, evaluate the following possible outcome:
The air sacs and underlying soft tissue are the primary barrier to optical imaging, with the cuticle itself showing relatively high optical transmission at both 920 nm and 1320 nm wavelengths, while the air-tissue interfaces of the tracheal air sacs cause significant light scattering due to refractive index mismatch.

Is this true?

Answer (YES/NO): NO